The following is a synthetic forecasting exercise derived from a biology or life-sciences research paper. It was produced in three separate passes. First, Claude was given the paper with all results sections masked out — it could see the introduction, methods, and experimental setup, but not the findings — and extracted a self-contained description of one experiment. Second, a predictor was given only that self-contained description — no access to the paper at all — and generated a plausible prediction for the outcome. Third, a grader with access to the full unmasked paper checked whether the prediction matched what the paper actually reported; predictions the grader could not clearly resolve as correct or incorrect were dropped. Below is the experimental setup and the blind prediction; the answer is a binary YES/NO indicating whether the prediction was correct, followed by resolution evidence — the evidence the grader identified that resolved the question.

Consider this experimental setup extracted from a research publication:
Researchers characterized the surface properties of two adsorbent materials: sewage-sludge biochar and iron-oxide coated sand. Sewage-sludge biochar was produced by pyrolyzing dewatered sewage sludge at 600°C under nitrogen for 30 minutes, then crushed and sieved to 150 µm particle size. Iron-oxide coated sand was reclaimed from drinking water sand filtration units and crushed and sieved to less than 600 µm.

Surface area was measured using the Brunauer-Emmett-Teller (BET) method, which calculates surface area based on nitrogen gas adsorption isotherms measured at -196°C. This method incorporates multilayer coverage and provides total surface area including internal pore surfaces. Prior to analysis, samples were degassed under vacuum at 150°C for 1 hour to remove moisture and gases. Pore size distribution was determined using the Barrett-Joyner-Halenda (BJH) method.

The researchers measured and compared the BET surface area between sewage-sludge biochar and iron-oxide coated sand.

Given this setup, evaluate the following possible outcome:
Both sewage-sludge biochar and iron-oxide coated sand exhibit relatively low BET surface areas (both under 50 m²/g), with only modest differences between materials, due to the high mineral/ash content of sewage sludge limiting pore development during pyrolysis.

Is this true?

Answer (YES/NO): NO